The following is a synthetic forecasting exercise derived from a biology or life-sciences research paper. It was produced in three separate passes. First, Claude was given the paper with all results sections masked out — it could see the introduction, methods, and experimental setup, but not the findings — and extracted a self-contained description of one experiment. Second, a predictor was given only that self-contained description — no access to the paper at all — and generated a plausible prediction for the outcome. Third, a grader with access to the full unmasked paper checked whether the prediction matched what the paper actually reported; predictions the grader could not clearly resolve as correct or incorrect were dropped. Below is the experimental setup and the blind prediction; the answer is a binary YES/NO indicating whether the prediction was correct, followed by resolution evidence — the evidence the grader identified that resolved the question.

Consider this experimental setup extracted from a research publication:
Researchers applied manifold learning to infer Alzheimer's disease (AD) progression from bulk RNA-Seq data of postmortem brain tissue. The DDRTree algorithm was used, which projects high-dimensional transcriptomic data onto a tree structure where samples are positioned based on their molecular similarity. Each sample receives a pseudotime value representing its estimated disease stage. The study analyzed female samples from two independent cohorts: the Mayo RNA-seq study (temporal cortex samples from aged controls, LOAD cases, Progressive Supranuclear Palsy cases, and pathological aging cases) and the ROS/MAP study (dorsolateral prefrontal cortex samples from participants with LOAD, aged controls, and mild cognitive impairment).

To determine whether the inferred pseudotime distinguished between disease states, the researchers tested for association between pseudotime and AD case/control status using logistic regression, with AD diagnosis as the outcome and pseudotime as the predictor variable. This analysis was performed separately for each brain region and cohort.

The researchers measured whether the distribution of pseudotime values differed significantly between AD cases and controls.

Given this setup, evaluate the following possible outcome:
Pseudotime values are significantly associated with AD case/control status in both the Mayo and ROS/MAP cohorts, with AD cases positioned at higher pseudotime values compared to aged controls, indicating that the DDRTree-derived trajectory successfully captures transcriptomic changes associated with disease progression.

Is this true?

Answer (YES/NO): YES